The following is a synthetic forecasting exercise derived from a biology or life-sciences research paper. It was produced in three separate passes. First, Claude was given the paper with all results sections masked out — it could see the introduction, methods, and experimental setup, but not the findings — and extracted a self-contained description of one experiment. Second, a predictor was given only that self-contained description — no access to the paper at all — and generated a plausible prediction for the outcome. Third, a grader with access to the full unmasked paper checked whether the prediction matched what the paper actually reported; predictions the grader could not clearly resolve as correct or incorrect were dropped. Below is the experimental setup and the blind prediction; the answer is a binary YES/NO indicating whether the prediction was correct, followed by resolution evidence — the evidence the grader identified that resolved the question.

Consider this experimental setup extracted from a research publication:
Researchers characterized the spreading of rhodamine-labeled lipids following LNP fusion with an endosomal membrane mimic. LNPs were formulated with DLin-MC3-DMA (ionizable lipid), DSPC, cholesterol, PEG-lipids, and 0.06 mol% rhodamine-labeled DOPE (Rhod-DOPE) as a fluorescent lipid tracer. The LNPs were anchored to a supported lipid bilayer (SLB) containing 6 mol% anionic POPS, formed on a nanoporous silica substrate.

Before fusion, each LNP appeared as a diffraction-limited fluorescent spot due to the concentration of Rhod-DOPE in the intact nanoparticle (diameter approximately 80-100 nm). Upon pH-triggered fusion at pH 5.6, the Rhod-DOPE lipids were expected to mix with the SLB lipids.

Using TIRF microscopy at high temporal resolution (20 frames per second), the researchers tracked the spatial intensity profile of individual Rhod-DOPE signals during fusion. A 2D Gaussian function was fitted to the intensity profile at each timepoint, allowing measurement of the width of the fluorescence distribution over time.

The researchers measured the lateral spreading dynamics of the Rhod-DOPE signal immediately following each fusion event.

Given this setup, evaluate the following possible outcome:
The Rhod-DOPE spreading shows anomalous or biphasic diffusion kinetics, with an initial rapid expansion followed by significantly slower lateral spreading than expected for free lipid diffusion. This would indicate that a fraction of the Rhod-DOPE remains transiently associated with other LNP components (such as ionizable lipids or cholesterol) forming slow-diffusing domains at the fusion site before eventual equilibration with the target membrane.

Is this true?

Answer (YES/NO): NO